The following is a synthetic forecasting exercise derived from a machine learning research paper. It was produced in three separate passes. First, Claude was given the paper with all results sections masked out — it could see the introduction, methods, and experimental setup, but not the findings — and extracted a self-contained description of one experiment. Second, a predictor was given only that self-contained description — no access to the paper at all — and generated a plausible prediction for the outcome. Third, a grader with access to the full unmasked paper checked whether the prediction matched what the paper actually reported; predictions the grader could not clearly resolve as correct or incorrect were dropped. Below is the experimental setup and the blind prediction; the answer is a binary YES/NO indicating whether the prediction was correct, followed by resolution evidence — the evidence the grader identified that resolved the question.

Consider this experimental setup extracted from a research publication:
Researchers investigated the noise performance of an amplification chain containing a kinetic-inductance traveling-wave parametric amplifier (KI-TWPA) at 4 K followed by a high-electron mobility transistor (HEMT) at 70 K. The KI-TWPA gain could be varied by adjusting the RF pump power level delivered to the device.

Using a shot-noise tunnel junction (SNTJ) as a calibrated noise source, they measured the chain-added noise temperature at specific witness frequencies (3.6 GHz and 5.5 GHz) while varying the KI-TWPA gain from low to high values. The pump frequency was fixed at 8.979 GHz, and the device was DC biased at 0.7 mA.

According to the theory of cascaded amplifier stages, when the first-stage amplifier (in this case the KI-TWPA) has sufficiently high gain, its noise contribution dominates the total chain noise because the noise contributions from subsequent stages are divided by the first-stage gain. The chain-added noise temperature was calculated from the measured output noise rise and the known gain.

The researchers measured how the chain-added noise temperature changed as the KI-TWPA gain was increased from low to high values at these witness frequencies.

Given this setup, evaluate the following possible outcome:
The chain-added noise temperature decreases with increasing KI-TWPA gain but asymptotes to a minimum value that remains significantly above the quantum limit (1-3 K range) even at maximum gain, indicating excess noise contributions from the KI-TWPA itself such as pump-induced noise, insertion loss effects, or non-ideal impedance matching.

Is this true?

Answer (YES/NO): NO